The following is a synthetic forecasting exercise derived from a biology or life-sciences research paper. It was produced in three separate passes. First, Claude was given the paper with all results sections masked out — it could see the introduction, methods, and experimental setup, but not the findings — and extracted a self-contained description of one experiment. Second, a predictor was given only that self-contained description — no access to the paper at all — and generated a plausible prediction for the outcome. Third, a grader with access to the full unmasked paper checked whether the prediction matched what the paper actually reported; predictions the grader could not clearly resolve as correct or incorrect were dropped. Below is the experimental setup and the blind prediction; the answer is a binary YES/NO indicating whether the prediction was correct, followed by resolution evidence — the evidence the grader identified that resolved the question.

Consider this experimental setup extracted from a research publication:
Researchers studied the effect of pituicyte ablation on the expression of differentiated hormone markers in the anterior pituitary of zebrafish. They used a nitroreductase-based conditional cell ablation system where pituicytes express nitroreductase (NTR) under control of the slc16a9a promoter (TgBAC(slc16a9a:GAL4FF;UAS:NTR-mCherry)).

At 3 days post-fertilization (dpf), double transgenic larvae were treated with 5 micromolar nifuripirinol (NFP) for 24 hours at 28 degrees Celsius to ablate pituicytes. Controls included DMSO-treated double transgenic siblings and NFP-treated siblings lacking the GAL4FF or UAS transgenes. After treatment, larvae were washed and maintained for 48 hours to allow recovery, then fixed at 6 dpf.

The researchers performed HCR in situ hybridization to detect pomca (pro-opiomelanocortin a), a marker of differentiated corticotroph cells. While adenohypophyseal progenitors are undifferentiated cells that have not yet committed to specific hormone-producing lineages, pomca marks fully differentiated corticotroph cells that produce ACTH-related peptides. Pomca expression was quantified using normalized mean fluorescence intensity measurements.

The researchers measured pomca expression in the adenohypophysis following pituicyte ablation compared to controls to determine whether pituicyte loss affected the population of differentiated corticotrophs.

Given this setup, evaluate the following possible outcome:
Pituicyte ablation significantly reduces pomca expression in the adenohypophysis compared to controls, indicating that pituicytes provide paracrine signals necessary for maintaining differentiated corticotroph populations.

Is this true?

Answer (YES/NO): NO